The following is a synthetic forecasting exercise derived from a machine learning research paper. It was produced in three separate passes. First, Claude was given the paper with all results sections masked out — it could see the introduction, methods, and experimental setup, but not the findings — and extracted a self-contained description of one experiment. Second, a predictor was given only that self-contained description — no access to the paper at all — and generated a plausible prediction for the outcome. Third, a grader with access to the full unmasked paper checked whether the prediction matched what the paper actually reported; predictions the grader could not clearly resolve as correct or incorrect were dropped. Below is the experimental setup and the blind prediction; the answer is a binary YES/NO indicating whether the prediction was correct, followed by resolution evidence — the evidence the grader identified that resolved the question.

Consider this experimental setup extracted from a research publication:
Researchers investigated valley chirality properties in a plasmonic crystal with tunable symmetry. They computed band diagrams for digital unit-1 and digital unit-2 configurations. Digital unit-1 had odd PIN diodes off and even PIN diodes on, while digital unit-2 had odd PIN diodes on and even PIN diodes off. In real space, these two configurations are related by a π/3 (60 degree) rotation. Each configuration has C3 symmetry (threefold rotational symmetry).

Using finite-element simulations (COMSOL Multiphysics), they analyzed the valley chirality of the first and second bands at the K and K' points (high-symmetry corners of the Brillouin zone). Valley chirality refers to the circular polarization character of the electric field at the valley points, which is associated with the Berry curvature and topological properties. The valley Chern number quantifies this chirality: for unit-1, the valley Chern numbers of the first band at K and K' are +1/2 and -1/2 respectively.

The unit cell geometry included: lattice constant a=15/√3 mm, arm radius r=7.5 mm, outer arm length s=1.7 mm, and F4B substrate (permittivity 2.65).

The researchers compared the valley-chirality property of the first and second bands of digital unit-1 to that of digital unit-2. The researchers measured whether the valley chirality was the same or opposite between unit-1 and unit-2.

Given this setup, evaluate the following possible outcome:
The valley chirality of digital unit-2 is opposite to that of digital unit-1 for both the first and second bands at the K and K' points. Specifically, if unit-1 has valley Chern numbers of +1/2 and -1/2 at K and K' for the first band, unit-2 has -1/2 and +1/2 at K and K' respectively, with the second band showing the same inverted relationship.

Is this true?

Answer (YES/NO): YES